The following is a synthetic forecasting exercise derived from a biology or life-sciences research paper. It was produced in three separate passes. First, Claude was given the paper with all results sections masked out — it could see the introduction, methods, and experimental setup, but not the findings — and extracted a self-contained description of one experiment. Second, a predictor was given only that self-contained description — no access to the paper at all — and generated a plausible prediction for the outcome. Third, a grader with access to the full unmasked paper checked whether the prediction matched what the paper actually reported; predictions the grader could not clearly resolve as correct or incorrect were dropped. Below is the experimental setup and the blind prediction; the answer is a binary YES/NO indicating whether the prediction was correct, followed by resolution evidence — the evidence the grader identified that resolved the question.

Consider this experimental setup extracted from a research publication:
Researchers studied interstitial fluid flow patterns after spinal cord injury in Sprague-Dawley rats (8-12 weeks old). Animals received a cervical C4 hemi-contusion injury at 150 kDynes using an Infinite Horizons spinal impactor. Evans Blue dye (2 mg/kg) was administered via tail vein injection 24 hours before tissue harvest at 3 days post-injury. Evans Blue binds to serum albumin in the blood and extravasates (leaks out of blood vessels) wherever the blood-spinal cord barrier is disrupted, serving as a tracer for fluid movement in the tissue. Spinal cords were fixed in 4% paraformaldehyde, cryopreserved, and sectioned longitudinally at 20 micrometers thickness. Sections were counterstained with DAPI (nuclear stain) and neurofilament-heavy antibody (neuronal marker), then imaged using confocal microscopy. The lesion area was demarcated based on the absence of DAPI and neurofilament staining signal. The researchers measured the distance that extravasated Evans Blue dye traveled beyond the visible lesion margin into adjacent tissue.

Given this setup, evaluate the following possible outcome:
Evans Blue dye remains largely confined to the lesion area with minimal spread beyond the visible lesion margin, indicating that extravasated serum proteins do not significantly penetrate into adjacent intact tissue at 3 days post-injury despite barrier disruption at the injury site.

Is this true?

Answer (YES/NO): NO